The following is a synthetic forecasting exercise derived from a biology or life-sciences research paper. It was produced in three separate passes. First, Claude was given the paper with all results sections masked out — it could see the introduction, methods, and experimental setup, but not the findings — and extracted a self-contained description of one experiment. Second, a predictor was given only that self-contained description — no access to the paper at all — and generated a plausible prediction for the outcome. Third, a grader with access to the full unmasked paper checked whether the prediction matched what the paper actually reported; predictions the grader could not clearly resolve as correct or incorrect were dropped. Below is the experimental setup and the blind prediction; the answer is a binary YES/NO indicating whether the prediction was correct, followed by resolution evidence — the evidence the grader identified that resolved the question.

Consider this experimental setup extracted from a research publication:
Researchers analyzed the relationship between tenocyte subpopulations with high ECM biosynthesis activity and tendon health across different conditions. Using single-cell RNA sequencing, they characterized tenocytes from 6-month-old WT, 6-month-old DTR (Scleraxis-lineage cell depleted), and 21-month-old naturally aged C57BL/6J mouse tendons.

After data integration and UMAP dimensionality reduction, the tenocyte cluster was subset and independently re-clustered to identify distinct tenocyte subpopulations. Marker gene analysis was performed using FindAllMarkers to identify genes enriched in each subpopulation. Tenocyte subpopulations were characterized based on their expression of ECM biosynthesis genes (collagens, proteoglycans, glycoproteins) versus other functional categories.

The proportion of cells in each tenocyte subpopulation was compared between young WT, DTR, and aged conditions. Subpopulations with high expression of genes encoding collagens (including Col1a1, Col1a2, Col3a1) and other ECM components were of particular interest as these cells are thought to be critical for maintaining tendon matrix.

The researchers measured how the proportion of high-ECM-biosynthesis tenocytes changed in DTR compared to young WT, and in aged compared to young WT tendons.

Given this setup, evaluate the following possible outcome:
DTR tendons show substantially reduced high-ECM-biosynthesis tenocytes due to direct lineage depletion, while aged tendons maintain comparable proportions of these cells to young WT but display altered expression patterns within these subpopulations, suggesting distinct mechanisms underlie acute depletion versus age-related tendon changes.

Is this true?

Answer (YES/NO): NO